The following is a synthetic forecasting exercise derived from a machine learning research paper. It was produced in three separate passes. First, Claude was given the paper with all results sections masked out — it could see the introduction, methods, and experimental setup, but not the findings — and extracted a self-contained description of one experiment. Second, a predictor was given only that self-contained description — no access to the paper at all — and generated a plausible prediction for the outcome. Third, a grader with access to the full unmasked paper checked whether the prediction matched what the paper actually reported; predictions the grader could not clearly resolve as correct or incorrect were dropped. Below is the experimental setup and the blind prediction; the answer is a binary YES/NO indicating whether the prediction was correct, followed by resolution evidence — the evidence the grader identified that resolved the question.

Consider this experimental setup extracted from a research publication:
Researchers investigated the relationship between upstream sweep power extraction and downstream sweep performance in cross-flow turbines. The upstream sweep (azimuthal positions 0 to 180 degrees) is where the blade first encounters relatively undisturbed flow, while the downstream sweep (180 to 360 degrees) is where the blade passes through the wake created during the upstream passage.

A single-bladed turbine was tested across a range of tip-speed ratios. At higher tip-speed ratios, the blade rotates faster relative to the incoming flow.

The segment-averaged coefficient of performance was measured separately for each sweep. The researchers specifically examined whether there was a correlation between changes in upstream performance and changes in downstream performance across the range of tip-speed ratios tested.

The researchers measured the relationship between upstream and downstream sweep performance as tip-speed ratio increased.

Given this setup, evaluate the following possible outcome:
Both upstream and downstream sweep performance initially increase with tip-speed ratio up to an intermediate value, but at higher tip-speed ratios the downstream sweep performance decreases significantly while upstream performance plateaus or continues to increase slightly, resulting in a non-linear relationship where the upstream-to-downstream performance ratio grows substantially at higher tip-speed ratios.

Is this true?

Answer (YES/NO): NO